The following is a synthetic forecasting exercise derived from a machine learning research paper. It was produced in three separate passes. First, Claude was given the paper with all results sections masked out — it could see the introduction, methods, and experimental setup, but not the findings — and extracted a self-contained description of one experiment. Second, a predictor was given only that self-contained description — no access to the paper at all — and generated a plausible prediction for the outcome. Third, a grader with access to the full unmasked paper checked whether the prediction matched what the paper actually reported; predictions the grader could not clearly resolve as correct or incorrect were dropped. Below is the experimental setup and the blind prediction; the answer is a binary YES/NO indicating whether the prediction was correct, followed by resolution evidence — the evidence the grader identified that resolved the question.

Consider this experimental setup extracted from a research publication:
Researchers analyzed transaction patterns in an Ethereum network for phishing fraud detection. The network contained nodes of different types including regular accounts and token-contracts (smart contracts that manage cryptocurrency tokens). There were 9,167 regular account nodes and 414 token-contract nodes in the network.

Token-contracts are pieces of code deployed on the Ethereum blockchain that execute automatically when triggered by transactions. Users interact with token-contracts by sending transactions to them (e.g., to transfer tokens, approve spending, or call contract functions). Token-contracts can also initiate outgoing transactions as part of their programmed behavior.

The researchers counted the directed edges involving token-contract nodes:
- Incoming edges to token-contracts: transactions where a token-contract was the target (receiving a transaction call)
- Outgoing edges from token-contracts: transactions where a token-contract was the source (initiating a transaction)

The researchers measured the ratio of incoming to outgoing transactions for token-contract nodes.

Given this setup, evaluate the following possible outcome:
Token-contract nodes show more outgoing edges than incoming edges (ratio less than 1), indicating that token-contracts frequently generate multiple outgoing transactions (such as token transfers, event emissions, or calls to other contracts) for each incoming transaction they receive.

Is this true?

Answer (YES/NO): NO